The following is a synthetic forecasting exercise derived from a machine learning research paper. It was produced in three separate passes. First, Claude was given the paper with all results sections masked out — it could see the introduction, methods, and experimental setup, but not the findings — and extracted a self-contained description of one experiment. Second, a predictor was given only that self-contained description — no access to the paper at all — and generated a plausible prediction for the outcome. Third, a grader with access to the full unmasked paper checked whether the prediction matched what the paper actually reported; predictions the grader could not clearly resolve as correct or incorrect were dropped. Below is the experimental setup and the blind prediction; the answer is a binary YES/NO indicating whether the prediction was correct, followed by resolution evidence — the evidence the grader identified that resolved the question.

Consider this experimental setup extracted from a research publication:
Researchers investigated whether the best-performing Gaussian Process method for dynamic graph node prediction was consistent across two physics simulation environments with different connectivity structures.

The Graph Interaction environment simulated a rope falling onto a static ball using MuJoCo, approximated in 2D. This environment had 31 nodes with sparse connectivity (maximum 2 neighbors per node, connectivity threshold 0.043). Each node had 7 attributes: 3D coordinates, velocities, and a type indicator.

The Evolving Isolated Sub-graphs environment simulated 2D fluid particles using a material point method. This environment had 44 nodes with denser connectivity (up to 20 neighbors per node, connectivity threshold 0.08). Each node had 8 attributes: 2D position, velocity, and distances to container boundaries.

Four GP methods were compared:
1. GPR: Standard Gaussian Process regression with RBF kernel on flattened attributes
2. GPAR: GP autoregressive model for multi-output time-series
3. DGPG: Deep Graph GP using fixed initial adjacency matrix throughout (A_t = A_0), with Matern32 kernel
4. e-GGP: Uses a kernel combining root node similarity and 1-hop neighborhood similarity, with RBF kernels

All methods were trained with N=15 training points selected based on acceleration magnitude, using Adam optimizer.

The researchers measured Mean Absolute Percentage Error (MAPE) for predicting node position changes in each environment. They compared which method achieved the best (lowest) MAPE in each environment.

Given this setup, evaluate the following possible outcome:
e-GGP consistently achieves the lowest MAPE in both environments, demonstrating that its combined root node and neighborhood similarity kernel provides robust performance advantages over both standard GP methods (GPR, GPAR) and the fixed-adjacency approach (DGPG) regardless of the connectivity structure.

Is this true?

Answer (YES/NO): NO